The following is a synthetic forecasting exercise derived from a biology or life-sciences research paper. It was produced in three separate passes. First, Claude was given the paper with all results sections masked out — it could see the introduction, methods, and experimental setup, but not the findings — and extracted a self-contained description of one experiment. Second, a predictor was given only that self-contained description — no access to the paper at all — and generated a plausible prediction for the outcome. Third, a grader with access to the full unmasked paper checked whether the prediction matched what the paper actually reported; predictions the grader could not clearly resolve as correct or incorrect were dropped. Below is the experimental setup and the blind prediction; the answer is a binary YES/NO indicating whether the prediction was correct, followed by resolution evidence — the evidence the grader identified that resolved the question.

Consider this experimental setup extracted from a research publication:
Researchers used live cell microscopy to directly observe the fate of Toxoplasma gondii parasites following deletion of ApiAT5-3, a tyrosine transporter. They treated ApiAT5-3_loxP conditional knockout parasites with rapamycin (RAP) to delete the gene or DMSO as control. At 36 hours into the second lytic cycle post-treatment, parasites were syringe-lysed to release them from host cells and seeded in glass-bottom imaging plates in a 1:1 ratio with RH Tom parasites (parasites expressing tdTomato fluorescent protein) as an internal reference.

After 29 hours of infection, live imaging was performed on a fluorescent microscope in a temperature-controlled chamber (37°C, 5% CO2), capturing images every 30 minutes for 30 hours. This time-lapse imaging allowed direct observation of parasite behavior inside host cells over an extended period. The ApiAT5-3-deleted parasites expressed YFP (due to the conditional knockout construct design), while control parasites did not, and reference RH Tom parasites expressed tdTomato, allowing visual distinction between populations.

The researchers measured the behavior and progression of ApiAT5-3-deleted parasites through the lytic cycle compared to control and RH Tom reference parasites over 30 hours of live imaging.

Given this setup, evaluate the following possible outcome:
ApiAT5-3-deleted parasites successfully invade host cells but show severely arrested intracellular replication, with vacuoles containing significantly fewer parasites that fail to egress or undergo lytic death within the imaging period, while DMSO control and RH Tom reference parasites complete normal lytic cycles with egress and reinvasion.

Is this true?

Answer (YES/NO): YES